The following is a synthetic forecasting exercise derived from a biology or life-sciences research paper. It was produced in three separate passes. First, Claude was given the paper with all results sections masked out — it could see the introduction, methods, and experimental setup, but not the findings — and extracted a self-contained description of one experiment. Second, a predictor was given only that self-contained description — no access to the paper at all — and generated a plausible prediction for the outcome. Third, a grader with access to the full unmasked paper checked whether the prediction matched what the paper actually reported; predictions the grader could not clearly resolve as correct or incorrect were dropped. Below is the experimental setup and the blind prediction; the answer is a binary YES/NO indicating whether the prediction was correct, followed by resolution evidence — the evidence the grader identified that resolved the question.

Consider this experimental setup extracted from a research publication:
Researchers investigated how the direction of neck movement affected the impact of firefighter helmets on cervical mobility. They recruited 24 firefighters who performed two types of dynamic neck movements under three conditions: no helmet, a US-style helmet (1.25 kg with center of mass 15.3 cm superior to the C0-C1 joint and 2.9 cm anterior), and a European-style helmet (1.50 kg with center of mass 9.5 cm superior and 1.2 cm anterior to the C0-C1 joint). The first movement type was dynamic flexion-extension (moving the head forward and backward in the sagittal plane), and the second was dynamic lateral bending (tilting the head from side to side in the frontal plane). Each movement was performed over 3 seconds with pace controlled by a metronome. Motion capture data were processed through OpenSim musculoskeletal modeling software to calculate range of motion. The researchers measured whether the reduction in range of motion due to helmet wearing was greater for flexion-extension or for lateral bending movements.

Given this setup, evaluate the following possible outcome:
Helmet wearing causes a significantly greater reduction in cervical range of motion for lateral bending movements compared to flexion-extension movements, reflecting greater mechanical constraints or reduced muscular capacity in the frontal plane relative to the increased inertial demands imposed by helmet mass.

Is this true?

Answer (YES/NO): NO